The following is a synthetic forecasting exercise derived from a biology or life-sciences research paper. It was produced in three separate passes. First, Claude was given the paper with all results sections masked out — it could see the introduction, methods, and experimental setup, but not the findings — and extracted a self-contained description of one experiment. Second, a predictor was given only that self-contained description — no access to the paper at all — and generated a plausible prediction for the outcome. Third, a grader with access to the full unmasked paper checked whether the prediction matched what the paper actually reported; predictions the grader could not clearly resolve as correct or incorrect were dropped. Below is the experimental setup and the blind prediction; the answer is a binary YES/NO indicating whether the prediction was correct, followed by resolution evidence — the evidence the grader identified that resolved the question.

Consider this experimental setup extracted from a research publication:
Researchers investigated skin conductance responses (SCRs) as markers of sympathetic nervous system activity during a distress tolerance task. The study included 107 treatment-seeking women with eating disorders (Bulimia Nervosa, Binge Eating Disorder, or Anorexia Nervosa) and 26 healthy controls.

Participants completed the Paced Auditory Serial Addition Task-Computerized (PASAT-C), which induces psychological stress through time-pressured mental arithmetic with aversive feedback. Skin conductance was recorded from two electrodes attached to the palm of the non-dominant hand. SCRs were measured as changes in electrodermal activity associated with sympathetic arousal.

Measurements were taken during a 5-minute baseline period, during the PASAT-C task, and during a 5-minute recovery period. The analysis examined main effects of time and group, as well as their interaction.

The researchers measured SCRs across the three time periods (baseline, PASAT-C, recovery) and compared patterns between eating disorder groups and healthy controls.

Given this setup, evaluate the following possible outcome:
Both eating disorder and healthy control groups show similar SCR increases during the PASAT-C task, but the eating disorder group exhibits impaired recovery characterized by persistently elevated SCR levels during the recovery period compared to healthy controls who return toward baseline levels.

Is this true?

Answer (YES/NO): NO